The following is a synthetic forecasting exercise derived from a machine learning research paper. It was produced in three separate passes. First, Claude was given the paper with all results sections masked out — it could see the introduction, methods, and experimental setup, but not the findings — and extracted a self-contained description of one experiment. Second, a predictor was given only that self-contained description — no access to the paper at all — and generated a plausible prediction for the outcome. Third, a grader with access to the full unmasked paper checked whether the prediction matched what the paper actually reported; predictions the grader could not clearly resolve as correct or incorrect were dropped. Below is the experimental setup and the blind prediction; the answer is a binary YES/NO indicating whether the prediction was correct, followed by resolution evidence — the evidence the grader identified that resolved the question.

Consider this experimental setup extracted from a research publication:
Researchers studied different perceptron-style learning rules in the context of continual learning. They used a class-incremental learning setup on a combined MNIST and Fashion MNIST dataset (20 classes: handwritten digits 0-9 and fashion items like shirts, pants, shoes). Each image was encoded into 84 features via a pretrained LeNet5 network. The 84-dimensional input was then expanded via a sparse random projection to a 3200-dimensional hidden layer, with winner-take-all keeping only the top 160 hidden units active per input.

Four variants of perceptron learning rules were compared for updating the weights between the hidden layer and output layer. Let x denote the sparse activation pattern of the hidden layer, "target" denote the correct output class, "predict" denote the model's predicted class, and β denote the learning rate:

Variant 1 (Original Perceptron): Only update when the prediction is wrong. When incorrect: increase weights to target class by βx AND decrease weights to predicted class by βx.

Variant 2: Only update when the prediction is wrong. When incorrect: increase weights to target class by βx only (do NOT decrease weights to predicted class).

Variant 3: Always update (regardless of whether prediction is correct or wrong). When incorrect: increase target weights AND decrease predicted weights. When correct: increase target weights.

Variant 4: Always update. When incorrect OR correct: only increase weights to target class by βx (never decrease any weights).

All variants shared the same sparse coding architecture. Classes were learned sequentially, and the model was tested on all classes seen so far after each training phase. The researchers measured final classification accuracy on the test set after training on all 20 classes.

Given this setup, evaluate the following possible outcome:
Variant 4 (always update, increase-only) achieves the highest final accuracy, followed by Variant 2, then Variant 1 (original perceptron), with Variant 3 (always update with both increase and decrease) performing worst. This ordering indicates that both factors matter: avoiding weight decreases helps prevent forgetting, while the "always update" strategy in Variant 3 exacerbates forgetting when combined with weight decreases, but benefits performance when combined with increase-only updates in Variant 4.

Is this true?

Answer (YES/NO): NO